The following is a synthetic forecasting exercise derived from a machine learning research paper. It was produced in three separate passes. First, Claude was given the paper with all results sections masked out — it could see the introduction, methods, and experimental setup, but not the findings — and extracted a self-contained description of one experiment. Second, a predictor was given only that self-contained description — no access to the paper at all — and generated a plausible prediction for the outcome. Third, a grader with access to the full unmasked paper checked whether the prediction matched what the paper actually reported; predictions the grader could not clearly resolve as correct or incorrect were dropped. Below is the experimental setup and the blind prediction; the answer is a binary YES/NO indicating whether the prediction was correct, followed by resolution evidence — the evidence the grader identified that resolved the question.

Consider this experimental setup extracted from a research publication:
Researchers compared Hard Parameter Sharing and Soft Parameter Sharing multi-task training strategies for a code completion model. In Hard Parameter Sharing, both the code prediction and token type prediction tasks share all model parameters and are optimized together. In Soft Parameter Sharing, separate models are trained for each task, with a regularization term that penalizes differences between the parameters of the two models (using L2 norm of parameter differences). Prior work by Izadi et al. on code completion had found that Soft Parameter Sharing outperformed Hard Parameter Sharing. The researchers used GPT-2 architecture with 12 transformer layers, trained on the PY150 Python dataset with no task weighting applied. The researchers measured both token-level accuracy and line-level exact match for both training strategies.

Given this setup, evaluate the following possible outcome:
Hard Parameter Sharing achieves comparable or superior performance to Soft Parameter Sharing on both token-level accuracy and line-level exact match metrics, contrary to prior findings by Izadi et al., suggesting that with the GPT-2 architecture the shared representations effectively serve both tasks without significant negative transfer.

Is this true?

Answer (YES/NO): YES